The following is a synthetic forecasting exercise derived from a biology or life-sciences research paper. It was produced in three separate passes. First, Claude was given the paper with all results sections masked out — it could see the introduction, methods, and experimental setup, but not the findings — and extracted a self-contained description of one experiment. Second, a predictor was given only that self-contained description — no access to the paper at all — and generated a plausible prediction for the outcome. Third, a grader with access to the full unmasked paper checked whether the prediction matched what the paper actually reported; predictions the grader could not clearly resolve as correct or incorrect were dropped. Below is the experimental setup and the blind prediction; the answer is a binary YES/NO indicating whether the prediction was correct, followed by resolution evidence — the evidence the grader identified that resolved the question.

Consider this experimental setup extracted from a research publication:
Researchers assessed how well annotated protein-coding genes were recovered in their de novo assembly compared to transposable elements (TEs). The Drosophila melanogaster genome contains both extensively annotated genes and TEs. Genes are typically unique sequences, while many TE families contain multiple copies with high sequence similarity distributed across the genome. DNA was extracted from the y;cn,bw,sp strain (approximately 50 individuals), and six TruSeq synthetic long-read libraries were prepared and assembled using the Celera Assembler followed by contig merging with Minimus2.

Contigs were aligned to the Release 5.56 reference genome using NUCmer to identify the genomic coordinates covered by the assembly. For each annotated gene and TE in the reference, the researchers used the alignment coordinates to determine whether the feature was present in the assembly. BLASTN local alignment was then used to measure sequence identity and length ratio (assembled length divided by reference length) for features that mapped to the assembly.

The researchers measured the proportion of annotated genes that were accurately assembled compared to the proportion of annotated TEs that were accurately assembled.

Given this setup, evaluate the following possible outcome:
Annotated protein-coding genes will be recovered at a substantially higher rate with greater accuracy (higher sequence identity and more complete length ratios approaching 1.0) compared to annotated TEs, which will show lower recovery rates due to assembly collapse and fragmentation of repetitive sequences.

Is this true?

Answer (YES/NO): NO